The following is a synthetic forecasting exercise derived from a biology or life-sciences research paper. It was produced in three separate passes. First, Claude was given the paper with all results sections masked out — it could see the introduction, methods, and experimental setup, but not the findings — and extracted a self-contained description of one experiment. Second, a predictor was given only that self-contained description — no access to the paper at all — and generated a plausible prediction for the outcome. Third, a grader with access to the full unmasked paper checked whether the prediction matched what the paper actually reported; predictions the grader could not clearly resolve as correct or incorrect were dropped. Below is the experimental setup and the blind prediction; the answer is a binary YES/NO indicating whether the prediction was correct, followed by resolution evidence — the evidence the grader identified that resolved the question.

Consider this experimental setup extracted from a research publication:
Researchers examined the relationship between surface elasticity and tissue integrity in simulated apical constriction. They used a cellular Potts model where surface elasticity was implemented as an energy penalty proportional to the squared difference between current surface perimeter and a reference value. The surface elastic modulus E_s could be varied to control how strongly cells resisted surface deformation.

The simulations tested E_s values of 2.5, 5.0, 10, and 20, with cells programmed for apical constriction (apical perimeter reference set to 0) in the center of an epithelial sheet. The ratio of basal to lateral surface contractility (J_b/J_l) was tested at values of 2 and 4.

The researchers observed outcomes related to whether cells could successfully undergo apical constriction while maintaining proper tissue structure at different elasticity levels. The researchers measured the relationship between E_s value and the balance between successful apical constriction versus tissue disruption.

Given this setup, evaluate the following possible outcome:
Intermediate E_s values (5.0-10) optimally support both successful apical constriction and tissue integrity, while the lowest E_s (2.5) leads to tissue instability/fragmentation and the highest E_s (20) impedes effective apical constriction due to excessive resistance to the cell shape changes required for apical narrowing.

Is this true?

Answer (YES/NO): NO